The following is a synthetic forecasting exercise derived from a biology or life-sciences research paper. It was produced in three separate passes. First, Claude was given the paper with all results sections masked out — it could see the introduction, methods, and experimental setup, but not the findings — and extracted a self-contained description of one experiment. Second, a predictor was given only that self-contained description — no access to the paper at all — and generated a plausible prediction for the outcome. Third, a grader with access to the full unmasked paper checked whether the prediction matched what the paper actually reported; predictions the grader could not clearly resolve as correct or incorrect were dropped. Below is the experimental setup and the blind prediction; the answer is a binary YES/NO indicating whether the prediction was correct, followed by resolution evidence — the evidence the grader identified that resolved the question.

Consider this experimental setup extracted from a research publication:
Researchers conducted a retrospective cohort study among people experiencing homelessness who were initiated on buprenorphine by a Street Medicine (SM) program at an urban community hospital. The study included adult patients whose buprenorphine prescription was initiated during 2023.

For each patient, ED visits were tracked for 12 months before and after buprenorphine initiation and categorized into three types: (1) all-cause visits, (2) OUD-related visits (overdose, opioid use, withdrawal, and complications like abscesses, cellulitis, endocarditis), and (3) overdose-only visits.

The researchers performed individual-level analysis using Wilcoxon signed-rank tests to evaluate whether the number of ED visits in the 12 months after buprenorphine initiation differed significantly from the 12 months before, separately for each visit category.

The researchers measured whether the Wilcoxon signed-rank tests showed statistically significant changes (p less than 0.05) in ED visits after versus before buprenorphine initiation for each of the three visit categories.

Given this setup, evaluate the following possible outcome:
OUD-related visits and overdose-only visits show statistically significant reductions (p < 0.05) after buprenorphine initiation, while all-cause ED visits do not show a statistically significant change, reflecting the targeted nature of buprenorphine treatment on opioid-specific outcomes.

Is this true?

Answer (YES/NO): YES